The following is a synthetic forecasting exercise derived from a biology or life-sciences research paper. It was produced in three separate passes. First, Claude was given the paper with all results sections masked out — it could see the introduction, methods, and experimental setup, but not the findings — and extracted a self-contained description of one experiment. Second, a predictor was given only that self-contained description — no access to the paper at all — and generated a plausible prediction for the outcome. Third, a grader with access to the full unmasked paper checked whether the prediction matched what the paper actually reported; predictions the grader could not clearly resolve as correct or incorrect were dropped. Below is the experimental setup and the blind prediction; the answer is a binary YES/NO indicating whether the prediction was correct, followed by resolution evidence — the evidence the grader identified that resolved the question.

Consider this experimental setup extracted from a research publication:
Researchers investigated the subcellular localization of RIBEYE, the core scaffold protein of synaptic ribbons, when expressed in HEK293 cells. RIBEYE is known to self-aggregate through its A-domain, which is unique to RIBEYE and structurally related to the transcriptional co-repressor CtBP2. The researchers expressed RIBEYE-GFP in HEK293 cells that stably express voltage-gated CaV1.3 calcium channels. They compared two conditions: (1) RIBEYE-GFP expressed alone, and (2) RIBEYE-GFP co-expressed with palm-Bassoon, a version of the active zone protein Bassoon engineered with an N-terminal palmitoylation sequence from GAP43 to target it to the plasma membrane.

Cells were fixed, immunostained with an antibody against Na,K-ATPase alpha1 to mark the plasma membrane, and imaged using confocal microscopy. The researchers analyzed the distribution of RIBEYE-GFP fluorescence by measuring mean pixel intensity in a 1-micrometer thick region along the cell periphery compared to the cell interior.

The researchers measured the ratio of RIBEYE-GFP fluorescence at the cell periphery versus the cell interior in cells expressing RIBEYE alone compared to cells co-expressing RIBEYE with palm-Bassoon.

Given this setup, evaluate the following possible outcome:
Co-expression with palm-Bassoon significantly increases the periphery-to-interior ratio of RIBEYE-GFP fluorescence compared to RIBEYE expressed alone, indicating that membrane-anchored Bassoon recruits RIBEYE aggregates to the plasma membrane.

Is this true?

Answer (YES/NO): YES